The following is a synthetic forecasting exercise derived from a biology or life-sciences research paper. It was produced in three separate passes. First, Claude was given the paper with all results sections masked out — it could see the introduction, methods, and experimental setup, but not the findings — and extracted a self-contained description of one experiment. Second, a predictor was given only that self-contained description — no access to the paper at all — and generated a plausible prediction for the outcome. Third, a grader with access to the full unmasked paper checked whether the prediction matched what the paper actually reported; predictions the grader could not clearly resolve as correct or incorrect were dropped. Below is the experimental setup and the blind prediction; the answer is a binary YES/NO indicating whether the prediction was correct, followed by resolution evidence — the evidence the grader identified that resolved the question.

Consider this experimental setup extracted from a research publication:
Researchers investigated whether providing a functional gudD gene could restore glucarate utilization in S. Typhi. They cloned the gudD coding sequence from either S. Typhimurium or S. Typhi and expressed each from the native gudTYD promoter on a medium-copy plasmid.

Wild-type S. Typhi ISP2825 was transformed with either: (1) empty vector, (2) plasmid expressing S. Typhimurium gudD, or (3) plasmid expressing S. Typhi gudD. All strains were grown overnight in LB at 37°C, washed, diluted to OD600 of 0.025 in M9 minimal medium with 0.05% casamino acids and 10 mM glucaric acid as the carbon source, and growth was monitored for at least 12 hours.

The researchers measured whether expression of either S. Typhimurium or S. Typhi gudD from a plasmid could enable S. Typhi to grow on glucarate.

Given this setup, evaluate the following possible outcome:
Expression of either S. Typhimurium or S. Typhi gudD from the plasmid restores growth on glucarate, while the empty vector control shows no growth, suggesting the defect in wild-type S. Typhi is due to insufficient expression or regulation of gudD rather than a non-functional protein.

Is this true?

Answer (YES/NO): NO